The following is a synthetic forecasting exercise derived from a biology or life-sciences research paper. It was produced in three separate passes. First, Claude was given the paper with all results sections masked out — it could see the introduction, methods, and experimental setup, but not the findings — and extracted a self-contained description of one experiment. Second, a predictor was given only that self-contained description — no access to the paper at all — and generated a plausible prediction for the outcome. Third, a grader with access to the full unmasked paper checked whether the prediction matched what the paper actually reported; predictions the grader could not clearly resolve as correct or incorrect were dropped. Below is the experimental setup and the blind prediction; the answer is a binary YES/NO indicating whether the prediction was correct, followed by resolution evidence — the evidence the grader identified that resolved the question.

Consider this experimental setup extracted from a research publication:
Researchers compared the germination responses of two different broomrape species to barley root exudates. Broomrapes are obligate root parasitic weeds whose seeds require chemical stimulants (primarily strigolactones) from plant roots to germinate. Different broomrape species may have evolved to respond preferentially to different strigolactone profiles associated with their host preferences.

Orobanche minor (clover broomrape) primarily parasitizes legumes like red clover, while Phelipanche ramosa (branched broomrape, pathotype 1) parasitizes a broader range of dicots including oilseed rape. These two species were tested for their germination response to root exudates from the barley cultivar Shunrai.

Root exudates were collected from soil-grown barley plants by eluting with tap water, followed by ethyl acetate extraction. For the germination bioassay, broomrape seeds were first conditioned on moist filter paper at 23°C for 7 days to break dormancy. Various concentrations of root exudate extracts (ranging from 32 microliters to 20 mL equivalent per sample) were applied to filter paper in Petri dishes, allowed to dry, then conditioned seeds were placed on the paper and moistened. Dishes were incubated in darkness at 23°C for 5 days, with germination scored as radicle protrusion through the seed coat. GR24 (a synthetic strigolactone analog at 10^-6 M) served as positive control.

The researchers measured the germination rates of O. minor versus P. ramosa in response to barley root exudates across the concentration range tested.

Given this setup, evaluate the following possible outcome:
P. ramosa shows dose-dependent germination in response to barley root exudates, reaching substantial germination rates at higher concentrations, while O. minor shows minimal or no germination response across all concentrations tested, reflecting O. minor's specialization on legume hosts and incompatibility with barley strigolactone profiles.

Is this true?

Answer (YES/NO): NO